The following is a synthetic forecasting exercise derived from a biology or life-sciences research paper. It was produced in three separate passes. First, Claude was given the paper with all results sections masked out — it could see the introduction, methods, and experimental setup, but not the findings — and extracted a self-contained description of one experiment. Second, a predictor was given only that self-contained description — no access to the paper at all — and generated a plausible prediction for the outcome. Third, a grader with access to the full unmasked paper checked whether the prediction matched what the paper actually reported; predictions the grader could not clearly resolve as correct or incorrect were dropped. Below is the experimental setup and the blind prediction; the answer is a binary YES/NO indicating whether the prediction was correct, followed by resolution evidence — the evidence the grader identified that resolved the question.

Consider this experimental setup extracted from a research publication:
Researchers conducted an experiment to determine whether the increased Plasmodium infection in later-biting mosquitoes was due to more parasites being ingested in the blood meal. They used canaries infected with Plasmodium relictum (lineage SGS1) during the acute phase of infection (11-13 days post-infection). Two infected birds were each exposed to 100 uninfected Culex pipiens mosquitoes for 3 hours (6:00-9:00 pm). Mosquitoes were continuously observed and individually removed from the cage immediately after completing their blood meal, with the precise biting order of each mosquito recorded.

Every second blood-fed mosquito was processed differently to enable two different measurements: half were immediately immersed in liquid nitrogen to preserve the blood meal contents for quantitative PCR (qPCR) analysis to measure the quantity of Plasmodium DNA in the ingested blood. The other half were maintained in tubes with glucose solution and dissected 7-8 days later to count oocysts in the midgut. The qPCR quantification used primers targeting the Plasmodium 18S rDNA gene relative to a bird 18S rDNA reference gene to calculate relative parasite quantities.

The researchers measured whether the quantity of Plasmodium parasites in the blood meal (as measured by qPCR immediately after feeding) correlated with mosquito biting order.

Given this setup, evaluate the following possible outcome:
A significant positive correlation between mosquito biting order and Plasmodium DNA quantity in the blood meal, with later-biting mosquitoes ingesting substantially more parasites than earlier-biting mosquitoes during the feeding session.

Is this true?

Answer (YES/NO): NO